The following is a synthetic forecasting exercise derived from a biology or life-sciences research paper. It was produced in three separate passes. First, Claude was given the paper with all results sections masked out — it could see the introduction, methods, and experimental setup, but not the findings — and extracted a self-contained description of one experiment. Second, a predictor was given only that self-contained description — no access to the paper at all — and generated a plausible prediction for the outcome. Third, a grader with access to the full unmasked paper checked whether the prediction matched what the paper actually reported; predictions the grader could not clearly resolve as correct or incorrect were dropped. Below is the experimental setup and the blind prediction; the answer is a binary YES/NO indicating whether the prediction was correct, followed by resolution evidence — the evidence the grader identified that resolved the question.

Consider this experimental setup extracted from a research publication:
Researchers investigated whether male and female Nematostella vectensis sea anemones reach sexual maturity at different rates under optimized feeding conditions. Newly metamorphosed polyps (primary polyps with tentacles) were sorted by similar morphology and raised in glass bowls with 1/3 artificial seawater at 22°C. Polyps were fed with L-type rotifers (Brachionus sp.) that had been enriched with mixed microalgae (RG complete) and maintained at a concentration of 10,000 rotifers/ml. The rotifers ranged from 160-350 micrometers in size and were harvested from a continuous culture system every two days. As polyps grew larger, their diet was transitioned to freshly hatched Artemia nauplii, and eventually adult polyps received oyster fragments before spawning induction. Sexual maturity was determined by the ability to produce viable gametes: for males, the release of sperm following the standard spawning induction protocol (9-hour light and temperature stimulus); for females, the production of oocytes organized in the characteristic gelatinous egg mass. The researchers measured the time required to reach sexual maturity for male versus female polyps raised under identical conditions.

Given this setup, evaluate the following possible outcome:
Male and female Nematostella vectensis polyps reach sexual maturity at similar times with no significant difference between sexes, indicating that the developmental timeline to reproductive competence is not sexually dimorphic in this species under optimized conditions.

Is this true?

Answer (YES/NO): NO